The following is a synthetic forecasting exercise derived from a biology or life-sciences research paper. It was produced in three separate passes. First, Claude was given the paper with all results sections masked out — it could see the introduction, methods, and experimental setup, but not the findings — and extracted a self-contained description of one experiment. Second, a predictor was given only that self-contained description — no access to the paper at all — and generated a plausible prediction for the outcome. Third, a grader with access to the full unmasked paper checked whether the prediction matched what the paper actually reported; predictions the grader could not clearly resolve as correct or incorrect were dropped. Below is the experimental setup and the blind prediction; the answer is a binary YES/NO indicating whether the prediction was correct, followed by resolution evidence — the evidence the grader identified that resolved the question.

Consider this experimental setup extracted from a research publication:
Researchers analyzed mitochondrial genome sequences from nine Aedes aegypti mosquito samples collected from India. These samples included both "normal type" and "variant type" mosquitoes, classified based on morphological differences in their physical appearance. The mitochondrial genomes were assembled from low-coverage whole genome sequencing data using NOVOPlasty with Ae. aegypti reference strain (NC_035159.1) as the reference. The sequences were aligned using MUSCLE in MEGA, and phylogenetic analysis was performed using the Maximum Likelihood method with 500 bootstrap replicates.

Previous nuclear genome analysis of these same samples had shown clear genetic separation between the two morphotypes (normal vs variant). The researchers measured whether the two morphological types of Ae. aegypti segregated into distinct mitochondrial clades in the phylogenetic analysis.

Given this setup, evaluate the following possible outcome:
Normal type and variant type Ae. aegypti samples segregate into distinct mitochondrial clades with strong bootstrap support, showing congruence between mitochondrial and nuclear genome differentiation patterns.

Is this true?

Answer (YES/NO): NO